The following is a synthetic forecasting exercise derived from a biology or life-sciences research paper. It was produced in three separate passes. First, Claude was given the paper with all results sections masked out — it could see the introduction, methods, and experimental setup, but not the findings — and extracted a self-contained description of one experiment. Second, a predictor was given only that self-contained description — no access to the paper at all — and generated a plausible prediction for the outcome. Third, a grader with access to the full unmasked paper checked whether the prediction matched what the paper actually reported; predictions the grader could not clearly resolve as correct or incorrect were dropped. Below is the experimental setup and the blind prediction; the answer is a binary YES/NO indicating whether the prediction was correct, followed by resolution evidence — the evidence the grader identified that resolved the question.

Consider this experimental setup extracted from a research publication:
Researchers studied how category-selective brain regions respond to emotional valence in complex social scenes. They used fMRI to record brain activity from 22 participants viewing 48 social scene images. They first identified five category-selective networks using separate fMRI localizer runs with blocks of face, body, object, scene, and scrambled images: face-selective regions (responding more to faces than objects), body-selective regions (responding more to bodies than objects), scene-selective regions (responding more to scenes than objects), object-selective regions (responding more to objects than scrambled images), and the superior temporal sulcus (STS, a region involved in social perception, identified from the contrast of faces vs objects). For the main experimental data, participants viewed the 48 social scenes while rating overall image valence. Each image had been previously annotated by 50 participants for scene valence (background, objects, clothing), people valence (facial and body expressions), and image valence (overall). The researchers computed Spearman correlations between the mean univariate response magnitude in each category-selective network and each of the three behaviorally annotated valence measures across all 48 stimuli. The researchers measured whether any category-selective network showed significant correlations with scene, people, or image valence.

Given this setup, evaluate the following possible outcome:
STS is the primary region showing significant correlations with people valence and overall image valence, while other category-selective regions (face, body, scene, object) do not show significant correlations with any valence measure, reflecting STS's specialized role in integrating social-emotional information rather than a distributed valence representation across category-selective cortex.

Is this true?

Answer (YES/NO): NO